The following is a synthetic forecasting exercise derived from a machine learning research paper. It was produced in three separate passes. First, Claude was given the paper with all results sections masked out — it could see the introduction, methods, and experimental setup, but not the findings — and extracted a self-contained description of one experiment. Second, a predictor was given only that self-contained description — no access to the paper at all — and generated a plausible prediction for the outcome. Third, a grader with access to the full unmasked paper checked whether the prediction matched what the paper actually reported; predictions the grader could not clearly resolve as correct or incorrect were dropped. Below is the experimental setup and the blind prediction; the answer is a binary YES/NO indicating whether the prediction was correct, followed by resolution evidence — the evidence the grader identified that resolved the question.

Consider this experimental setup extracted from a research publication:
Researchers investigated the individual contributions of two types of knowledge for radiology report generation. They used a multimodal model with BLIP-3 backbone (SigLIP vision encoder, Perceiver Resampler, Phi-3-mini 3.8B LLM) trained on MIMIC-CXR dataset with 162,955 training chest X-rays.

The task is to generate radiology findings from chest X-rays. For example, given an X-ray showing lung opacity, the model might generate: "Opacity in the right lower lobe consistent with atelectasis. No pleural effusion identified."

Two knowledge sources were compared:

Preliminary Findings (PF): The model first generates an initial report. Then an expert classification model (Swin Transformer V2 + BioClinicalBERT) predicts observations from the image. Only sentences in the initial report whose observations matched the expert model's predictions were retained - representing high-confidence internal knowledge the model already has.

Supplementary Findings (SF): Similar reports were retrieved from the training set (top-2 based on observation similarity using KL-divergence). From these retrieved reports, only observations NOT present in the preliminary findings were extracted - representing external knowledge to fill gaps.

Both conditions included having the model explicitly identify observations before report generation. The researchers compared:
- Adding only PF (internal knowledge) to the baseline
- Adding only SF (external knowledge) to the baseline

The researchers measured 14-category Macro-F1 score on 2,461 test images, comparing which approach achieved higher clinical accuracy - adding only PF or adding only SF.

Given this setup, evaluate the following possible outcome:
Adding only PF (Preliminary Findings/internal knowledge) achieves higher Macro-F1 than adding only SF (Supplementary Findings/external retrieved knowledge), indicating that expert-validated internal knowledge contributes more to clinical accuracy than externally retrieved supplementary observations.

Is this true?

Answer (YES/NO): NO